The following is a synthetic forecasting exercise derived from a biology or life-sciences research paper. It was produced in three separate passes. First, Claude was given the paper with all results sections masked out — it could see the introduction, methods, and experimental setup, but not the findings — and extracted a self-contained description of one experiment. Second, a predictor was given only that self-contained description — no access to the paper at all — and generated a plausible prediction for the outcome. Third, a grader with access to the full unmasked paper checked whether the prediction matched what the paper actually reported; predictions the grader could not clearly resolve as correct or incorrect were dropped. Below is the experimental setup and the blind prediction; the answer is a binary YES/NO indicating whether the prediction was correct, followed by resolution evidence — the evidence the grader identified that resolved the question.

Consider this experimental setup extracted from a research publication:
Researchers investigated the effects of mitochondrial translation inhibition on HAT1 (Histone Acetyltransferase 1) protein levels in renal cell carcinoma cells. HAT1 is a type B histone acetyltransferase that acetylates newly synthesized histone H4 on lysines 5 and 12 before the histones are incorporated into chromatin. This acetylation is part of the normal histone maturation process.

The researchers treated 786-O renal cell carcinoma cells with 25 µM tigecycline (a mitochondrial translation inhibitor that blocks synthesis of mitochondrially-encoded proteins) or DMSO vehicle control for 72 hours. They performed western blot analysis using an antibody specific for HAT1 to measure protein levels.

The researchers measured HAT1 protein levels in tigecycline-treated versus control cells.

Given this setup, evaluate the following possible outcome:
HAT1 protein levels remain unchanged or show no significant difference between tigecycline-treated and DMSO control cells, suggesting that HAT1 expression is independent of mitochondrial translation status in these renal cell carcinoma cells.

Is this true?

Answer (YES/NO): YES